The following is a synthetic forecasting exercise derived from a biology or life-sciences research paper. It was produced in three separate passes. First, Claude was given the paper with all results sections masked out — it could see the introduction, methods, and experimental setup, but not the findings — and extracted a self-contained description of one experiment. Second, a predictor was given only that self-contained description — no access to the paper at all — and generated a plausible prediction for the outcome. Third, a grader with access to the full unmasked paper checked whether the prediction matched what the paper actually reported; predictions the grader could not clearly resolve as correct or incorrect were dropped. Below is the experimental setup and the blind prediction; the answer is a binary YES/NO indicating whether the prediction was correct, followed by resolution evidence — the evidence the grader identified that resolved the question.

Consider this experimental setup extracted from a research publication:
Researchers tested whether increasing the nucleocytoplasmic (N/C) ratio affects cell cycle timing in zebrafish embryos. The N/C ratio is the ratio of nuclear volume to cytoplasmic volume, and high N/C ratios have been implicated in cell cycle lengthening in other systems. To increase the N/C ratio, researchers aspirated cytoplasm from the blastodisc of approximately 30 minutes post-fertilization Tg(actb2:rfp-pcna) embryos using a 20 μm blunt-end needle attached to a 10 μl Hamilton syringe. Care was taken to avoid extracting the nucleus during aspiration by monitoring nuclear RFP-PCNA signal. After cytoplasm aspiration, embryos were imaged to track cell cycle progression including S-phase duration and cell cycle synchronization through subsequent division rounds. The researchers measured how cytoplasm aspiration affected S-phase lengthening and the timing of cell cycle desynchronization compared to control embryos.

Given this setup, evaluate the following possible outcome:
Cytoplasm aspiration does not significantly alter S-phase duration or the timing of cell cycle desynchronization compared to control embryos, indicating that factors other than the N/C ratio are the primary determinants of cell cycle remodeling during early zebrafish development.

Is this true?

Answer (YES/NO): NO